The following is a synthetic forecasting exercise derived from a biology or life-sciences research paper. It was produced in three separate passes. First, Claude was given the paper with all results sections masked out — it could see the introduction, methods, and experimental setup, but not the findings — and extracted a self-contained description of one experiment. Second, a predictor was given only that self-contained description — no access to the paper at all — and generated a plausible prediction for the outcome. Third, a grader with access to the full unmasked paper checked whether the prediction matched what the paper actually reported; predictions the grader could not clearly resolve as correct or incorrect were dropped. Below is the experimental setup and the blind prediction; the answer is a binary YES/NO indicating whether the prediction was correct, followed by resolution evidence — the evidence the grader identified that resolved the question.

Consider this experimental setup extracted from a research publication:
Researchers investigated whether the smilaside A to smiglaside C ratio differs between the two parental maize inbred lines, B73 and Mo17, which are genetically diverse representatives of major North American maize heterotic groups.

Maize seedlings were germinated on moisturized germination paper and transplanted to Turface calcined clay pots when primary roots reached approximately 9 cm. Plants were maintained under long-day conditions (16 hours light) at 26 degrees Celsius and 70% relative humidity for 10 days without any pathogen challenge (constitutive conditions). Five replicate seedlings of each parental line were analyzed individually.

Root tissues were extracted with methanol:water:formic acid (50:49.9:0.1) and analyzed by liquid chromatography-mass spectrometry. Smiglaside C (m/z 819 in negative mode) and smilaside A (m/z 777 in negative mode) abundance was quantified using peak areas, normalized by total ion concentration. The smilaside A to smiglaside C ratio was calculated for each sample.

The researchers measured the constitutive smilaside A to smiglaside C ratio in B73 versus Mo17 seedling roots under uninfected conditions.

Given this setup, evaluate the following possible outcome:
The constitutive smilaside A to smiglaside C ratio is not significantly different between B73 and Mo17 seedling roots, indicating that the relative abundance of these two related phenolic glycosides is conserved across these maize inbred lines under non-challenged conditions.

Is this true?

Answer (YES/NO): NO